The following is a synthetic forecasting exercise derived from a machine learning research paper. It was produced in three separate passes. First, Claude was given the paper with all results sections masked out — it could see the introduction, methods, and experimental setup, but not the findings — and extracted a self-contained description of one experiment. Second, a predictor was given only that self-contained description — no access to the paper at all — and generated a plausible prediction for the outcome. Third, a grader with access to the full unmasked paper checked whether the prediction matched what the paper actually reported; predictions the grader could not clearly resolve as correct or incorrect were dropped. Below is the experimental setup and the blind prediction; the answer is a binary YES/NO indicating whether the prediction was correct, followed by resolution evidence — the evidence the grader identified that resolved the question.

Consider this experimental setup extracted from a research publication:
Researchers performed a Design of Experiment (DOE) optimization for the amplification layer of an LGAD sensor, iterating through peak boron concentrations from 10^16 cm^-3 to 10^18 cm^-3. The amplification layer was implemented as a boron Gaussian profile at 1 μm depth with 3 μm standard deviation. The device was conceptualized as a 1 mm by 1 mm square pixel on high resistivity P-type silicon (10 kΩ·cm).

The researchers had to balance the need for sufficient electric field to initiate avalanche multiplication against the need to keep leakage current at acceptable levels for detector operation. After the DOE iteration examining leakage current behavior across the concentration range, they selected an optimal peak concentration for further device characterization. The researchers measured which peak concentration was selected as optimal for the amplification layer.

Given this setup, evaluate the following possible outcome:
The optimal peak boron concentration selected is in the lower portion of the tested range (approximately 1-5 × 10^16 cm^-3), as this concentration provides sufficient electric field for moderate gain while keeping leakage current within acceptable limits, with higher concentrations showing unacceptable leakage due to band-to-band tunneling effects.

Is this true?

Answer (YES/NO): YES